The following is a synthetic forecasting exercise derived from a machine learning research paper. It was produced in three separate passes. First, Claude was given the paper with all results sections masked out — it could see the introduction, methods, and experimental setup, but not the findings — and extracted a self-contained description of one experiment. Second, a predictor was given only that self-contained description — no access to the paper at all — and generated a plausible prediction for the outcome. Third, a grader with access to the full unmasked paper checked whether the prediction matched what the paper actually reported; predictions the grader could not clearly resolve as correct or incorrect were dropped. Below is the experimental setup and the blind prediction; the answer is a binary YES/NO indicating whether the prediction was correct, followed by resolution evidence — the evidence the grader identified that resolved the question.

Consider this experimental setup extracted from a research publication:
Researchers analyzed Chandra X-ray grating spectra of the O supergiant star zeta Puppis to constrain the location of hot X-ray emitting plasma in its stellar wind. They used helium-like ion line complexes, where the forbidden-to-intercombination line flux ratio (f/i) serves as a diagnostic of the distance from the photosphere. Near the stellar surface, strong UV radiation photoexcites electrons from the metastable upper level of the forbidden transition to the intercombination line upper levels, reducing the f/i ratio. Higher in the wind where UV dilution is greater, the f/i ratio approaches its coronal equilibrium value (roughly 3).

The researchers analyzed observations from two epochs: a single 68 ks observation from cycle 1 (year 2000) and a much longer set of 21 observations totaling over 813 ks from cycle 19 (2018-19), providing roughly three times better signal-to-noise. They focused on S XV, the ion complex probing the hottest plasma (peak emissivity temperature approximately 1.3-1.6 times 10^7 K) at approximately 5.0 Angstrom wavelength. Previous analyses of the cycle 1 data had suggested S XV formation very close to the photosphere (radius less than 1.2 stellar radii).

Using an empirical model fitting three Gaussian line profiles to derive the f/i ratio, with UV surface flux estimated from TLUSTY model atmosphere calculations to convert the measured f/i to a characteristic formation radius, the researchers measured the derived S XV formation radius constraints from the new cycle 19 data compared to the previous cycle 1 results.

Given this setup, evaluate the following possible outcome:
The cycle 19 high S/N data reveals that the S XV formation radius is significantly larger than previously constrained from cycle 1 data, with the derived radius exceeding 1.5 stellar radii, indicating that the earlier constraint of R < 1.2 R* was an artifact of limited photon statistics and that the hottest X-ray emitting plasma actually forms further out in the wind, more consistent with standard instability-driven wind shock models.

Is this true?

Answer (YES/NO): YES